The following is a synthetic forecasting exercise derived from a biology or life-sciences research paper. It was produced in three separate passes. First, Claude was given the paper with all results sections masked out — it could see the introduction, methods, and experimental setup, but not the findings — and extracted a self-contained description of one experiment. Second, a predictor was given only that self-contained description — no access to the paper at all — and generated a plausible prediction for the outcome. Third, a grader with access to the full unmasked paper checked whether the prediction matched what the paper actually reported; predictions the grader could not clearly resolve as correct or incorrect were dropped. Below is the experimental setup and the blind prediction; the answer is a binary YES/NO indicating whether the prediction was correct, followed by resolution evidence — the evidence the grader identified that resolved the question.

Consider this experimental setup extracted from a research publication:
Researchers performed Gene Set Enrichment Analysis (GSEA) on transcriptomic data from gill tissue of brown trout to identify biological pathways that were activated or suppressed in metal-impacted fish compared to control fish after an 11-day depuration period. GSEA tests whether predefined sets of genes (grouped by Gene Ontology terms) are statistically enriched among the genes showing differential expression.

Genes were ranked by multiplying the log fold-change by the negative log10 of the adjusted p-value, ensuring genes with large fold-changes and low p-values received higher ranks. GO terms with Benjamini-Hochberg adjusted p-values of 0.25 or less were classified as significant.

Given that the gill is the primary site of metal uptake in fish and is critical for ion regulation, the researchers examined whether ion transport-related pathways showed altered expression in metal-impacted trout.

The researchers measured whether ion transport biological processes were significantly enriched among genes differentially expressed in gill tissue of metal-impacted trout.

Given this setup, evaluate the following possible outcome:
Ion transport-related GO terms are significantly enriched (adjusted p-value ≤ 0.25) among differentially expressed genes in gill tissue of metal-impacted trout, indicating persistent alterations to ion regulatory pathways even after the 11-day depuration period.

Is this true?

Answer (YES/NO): YES